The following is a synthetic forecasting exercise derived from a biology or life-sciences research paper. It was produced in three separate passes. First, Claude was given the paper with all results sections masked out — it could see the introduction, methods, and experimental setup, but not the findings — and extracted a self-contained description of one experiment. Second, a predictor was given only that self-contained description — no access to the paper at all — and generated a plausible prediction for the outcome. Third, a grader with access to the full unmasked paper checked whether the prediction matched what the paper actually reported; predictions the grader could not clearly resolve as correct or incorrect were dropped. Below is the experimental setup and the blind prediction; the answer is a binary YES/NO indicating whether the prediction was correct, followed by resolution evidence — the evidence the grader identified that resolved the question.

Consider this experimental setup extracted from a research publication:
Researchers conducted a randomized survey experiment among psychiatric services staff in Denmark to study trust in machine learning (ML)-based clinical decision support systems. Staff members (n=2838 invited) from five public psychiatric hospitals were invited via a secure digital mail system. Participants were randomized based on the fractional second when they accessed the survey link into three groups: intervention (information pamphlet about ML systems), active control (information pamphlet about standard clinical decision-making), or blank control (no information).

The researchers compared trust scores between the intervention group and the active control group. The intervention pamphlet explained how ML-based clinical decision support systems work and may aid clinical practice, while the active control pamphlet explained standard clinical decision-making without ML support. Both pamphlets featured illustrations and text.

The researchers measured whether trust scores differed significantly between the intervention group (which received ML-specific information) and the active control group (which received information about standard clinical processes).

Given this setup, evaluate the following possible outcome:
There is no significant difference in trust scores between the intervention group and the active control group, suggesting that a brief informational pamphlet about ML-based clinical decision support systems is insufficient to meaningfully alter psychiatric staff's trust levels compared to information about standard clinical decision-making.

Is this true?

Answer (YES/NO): NO